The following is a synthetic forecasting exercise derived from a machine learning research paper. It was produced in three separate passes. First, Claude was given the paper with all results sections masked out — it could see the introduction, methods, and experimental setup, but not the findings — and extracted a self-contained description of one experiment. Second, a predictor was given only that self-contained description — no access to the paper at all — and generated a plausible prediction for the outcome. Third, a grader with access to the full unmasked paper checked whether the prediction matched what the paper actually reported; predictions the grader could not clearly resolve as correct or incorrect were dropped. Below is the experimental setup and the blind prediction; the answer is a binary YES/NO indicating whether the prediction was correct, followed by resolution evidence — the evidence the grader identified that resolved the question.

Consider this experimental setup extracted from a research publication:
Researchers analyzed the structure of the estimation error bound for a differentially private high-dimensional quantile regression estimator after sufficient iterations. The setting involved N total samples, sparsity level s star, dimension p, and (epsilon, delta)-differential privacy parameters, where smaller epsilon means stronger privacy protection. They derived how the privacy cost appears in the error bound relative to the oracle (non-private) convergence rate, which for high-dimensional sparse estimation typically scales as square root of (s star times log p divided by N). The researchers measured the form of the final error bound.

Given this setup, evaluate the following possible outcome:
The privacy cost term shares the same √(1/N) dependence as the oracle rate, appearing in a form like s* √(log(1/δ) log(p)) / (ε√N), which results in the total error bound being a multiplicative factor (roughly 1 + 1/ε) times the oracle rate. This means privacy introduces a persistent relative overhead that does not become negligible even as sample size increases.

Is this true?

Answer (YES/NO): NO